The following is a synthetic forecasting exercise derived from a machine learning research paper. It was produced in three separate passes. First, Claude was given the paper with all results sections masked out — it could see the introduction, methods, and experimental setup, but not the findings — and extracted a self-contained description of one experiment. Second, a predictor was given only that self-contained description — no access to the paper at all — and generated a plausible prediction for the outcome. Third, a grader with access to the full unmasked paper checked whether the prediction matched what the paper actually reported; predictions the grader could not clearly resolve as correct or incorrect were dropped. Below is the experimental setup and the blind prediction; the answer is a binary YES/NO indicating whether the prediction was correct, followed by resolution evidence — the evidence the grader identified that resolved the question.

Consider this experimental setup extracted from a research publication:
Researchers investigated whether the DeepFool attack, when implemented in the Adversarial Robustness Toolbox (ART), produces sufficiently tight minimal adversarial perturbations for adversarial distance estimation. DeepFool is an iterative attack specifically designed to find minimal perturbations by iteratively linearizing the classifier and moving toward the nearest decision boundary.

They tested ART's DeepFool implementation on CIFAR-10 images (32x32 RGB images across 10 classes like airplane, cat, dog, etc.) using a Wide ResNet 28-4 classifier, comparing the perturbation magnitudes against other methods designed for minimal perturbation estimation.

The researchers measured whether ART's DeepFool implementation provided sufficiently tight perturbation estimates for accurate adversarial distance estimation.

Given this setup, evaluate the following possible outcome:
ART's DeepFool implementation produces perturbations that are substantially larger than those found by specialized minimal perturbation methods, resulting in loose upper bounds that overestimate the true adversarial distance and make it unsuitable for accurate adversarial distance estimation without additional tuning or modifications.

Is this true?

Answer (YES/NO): YES